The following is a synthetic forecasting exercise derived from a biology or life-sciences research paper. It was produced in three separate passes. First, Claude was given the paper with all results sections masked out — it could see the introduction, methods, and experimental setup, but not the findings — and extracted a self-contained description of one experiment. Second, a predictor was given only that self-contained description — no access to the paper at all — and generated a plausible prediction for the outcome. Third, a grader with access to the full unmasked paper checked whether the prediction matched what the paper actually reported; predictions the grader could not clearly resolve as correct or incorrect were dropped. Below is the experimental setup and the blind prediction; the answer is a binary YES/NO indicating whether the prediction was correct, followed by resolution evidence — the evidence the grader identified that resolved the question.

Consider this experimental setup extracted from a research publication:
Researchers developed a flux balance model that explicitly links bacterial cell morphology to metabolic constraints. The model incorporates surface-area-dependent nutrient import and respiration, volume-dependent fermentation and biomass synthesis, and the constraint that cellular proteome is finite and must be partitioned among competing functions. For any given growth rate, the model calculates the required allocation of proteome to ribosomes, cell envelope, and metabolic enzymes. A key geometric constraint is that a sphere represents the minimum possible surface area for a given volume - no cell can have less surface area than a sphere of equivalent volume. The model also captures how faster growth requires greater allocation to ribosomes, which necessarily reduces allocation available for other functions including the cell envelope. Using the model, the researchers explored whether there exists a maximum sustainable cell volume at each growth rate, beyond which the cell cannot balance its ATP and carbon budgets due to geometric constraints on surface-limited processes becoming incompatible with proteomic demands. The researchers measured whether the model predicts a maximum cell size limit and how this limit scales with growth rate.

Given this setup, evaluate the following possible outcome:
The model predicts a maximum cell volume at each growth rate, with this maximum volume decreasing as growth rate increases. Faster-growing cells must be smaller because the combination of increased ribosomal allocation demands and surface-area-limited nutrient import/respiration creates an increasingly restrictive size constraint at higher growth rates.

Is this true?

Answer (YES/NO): YES